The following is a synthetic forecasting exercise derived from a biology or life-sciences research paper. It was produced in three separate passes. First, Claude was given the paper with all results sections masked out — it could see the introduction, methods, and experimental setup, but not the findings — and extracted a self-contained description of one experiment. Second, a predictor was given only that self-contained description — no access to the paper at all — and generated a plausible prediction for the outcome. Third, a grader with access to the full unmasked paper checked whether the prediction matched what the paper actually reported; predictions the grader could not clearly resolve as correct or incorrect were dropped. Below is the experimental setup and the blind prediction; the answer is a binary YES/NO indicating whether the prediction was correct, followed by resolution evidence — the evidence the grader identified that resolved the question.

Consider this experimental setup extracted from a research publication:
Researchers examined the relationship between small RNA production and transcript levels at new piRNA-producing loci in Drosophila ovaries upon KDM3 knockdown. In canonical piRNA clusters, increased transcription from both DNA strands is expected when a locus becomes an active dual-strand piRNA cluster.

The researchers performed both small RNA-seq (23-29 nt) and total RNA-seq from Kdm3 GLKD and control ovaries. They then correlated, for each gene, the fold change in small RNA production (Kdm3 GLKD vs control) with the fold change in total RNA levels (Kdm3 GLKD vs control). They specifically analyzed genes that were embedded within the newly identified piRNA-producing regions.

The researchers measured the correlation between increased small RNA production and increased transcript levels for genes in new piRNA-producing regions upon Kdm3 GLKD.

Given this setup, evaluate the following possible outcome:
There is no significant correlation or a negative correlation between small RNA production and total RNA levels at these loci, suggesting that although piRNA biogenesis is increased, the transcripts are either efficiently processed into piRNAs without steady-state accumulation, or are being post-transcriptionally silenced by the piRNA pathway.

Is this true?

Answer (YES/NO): NO